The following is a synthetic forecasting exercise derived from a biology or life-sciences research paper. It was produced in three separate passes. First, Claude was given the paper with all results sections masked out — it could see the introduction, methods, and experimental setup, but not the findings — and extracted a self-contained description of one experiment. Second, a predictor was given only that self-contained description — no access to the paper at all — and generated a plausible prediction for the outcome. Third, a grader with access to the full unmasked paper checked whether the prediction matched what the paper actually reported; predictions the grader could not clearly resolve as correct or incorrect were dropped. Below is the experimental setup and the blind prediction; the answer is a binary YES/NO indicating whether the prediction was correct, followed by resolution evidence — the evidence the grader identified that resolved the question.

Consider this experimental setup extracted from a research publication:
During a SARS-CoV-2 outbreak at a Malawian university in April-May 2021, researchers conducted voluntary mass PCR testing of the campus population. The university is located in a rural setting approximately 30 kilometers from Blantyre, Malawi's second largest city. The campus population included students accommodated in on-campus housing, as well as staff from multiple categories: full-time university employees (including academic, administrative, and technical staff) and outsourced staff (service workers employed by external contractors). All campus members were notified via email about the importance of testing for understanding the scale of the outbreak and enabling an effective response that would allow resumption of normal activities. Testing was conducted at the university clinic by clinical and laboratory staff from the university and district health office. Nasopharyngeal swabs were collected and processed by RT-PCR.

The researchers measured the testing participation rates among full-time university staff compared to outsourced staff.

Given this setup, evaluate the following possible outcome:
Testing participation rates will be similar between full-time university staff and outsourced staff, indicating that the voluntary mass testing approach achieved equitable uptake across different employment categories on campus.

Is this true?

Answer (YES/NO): NO